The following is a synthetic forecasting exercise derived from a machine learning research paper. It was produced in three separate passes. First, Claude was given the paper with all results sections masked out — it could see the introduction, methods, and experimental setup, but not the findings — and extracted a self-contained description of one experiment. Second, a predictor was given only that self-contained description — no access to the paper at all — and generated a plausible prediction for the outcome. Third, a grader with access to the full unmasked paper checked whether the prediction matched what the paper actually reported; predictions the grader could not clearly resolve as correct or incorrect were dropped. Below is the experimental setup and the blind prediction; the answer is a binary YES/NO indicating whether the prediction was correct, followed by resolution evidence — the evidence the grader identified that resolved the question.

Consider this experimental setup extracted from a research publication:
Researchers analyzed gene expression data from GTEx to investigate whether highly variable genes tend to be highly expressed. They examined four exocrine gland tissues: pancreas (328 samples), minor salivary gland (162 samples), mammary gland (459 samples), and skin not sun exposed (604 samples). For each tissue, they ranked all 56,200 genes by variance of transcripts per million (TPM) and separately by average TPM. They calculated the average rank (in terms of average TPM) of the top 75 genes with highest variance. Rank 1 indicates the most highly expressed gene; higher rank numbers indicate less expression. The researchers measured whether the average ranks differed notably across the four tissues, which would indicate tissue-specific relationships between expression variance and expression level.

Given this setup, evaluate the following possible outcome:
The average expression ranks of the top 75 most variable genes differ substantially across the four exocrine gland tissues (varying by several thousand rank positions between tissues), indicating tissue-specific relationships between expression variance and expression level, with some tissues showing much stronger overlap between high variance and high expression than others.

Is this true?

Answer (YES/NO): NO